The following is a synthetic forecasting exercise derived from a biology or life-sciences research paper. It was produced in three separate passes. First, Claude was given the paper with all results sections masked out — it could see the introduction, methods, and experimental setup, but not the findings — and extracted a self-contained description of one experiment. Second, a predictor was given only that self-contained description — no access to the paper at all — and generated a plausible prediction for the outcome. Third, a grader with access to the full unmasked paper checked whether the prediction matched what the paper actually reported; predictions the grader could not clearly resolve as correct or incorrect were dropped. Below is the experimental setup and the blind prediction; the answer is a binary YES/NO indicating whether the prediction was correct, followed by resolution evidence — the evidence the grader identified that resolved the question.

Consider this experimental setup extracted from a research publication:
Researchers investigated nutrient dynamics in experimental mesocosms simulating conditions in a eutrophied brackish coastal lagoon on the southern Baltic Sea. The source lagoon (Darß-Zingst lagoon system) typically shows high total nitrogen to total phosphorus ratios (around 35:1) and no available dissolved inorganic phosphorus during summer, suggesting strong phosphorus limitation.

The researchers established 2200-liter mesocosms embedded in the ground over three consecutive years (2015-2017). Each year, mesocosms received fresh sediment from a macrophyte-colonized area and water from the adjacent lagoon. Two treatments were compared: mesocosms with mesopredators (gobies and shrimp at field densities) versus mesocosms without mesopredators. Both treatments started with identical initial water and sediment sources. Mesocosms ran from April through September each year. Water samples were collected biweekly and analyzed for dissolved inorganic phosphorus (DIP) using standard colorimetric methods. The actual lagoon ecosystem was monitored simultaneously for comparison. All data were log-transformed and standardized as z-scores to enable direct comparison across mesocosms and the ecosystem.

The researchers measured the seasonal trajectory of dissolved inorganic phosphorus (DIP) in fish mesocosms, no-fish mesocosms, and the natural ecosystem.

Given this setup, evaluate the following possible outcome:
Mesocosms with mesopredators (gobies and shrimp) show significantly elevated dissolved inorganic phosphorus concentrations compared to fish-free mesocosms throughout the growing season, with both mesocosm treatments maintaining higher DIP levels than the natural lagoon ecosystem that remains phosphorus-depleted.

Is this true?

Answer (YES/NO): NO